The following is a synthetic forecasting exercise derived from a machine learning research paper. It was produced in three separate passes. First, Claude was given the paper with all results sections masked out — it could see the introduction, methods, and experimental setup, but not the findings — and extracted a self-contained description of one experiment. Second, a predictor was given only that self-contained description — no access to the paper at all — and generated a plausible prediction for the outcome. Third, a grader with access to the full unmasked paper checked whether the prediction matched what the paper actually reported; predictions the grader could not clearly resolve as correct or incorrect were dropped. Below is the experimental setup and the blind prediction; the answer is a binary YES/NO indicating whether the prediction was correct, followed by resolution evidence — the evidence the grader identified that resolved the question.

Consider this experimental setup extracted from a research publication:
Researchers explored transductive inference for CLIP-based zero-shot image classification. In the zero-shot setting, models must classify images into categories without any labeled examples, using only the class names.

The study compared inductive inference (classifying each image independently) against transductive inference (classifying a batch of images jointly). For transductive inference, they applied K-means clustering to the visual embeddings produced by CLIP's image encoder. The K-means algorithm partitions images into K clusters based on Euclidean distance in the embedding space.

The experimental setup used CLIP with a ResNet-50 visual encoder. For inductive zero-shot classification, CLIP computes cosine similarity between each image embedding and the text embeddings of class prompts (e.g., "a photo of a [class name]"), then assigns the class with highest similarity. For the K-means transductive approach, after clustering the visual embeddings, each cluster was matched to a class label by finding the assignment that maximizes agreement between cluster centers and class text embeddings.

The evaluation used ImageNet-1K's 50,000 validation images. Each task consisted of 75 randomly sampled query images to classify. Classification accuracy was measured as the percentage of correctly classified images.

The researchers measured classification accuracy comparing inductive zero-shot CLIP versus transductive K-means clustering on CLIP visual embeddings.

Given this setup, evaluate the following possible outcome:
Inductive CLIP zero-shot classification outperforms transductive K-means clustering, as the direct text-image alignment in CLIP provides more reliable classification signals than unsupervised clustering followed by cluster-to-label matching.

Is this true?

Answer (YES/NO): YES